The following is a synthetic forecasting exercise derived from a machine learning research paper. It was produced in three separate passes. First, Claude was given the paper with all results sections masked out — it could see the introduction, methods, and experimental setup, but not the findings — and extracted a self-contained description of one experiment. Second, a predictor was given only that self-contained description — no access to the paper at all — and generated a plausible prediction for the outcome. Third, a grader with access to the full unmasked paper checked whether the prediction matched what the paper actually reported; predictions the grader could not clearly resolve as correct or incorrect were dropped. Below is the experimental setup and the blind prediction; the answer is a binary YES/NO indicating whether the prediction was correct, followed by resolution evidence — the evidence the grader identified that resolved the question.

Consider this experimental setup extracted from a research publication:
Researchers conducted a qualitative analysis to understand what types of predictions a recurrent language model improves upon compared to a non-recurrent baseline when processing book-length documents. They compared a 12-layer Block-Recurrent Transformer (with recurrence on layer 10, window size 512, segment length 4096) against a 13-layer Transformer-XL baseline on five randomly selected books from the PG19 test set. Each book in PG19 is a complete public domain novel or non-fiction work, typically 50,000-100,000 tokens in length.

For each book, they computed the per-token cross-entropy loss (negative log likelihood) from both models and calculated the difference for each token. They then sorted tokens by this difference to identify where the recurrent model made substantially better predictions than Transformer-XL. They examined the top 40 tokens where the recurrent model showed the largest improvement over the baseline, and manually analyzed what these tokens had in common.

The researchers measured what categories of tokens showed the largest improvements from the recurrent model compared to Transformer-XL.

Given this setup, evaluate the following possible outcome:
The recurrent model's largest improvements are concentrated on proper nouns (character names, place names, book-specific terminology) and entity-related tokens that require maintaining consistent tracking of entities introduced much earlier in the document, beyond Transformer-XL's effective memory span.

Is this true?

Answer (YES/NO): YES